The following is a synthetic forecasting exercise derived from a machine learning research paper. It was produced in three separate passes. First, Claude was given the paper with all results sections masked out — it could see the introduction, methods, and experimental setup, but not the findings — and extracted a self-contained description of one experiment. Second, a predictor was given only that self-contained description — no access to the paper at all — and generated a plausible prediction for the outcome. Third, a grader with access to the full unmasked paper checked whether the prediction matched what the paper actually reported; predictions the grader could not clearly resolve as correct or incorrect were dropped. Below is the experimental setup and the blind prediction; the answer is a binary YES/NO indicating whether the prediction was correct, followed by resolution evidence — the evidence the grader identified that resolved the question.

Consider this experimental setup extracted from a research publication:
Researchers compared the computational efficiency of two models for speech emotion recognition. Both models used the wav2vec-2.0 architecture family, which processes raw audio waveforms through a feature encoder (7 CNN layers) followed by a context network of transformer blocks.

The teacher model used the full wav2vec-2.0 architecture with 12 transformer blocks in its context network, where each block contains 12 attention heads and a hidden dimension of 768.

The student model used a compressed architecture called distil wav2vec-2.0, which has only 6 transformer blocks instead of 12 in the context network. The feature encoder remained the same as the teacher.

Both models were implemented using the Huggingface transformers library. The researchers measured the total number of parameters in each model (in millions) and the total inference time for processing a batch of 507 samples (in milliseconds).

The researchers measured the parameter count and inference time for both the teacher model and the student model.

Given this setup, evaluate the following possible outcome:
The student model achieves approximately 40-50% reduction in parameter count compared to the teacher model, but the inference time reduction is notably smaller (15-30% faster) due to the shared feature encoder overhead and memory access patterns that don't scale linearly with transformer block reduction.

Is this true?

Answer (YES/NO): NO